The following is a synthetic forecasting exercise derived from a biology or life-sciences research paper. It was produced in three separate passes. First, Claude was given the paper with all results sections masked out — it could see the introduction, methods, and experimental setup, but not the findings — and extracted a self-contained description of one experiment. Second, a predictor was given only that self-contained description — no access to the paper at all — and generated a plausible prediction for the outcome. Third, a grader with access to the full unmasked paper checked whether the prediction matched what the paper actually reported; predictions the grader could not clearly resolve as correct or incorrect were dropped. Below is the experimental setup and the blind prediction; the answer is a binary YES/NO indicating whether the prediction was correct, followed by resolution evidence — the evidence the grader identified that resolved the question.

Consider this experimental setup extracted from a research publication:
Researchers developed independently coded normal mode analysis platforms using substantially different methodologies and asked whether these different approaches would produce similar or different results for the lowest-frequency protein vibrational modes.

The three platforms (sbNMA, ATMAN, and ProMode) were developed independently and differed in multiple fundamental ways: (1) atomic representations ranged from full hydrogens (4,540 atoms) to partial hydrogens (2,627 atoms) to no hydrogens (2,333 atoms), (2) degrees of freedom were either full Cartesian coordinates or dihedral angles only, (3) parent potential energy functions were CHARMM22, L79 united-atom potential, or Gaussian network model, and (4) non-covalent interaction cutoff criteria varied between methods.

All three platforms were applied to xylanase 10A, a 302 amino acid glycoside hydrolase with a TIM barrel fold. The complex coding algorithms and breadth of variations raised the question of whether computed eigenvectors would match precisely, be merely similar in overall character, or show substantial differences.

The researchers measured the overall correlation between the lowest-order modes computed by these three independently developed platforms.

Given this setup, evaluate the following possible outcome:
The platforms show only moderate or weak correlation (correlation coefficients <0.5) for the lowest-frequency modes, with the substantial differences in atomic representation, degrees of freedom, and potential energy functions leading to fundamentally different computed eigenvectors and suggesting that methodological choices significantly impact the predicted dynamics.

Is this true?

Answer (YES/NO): NO